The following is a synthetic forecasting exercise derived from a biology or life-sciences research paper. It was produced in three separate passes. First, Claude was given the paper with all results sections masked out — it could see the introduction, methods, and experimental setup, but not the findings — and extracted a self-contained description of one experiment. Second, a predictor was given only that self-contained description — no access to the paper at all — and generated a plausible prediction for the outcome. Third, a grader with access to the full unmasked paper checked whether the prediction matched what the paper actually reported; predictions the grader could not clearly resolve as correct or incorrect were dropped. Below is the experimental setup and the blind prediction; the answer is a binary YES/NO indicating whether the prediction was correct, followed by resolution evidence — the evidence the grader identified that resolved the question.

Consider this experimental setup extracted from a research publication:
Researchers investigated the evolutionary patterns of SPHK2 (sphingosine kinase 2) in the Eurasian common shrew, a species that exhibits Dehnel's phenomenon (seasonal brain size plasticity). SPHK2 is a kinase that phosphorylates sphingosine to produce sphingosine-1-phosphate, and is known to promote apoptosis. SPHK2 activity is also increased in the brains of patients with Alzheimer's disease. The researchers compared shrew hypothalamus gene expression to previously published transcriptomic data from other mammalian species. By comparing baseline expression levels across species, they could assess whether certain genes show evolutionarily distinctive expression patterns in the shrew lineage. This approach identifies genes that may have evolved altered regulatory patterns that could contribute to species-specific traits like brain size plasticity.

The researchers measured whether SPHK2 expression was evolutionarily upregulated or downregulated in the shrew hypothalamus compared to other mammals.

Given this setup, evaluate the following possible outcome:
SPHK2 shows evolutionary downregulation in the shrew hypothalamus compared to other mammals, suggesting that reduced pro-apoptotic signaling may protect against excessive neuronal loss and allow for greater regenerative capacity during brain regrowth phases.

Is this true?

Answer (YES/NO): NO